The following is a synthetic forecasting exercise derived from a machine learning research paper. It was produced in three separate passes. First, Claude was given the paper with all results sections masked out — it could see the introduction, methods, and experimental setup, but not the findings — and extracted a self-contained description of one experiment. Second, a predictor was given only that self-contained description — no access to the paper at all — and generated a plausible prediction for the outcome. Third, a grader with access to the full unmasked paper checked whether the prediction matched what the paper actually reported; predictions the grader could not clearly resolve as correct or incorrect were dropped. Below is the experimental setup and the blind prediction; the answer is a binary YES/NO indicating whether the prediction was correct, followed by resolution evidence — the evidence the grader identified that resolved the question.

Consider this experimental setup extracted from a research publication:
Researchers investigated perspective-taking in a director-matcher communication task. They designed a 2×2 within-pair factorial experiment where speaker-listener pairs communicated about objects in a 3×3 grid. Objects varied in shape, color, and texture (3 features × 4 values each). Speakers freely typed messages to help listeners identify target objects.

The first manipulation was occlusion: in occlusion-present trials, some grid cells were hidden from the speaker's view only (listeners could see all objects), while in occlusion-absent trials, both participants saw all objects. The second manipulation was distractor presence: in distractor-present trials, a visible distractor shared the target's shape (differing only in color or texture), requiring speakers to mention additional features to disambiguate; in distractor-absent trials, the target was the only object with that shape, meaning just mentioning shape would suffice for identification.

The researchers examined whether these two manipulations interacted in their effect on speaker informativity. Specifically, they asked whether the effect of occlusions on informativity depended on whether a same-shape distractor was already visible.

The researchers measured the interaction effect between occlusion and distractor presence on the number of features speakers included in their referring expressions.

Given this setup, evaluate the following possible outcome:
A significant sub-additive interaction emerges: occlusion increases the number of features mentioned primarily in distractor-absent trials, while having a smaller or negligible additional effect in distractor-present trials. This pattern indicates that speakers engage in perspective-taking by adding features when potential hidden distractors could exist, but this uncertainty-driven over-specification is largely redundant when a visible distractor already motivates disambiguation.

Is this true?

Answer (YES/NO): YES